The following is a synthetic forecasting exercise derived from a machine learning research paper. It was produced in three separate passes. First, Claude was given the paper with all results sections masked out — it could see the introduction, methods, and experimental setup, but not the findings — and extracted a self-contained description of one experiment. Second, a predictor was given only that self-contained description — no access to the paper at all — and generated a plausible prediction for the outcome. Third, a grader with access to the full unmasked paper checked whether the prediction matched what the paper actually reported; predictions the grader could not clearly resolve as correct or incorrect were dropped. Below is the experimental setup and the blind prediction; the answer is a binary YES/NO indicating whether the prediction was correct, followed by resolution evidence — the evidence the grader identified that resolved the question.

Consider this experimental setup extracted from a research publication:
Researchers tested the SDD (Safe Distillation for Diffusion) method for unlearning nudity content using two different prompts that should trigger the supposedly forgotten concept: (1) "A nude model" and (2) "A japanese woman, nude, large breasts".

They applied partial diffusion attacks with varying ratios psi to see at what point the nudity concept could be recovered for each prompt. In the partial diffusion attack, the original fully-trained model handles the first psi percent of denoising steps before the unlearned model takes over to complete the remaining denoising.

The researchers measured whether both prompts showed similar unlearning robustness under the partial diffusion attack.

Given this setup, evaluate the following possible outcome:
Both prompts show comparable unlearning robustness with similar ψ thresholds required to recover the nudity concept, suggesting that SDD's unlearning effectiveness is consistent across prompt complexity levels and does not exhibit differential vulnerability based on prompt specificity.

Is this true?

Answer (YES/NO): YES